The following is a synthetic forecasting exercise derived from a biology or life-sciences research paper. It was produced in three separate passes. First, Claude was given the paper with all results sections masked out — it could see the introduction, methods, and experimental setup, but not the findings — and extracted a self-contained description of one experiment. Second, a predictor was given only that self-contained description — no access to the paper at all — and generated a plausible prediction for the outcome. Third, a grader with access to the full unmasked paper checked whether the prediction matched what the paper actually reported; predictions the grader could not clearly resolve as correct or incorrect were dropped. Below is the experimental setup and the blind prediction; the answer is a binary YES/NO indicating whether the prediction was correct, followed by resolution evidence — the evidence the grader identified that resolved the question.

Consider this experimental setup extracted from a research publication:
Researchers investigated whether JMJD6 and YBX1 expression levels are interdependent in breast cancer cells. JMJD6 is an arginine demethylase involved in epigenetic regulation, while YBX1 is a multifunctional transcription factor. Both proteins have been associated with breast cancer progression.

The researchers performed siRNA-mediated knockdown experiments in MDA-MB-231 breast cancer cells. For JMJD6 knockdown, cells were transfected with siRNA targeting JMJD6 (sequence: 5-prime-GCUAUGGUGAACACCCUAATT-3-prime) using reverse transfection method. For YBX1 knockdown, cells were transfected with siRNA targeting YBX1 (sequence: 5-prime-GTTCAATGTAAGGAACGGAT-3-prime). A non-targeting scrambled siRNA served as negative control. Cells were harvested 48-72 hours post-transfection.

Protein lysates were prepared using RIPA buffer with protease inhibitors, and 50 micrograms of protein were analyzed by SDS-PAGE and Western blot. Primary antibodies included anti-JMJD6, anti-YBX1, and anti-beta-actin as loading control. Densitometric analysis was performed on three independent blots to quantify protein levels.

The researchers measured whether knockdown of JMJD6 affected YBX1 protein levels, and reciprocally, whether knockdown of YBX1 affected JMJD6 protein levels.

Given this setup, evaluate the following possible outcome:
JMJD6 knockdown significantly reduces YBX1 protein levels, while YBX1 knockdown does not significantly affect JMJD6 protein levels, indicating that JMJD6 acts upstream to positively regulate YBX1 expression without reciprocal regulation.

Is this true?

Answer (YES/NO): NO